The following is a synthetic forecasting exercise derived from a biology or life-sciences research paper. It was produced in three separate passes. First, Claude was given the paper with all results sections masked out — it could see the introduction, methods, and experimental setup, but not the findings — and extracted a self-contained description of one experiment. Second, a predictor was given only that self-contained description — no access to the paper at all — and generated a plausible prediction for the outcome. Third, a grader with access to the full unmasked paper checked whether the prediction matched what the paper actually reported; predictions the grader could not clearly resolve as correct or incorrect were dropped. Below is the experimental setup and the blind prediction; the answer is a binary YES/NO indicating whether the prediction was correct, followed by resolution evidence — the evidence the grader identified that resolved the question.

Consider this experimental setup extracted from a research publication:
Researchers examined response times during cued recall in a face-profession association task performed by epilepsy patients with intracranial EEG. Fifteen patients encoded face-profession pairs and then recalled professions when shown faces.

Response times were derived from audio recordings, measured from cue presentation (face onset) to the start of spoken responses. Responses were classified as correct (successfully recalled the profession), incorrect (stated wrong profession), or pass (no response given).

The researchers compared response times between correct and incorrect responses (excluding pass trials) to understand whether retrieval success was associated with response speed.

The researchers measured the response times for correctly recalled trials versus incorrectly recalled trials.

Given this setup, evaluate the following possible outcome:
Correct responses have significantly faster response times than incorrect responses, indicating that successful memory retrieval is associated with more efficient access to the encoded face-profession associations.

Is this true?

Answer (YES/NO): YES